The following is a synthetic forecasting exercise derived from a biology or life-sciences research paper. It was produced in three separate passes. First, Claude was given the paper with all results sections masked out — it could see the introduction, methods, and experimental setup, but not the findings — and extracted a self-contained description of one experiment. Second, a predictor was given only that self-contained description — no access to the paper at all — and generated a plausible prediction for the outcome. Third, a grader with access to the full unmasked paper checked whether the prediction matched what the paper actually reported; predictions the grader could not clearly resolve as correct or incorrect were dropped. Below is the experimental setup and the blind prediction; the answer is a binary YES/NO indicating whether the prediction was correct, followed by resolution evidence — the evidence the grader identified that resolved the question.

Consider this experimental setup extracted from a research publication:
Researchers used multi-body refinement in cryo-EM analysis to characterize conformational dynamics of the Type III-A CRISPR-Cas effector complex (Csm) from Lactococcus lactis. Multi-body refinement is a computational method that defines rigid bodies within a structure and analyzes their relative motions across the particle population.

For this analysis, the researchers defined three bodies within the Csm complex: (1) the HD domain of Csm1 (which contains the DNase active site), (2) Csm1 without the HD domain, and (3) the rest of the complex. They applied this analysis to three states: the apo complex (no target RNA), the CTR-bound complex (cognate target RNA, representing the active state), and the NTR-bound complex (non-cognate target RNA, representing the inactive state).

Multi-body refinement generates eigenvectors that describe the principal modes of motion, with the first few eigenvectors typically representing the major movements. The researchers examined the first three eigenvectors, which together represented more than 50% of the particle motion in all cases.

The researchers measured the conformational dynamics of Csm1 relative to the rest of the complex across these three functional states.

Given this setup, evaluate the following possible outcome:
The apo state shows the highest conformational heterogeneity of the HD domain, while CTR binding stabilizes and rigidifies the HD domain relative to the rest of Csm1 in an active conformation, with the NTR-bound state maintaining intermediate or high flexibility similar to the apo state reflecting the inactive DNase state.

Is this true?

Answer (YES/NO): NO